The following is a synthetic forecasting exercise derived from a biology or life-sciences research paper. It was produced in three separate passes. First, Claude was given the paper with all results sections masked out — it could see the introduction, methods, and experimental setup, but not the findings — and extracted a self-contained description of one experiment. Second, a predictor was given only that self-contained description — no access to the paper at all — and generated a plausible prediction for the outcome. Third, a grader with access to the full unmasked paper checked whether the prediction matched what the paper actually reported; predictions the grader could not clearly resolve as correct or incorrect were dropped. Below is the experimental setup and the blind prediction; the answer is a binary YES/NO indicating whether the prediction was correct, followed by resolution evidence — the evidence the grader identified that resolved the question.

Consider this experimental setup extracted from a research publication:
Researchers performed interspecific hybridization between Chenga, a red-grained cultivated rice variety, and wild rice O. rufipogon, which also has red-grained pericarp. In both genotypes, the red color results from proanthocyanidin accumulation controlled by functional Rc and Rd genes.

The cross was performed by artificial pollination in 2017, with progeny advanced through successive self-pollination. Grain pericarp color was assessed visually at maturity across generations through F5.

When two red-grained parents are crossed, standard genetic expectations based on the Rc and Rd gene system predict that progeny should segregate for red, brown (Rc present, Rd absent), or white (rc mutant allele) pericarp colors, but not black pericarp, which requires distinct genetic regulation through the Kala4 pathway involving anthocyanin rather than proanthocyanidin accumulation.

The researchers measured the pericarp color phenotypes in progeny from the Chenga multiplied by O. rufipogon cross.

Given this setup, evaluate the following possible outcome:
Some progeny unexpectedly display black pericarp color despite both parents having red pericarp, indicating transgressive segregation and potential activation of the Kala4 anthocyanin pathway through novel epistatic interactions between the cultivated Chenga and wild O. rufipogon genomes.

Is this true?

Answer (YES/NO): YES